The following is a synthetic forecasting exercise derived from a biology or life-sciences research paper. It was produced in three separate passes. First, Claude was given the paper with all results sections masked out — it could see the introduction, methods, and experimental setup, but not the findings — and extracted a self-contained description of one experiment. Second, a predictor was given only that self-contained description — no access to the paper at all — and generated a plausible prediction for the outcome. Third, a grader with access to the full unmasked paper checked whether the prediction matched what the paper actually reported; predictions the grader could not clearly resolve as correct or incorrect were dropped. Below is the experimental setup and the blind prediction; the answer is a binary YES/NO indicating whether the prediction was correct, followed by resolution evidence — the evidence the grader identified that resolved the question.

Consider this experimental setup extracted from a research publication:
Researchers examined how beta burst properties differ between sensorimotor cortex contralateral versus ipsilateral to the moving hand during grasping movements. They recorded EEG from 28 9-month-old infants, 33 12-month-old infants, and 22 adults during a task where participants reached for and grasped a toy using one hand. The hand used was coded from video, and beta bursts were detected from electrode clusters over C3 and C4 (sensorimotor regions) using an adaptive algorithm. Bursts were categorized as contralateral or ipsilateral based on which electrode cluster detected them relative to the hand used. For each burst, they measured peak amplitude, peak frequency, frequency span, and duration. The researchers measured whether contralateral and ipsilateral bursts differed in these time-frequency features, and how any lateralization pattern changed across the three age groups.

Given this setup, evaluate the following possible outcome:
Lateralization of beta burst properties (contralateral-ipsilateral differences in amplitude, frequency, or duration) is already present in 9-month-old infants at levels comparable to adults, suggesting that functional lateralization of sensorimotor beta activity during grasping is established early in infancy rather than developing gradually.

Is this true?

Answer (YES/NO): NO